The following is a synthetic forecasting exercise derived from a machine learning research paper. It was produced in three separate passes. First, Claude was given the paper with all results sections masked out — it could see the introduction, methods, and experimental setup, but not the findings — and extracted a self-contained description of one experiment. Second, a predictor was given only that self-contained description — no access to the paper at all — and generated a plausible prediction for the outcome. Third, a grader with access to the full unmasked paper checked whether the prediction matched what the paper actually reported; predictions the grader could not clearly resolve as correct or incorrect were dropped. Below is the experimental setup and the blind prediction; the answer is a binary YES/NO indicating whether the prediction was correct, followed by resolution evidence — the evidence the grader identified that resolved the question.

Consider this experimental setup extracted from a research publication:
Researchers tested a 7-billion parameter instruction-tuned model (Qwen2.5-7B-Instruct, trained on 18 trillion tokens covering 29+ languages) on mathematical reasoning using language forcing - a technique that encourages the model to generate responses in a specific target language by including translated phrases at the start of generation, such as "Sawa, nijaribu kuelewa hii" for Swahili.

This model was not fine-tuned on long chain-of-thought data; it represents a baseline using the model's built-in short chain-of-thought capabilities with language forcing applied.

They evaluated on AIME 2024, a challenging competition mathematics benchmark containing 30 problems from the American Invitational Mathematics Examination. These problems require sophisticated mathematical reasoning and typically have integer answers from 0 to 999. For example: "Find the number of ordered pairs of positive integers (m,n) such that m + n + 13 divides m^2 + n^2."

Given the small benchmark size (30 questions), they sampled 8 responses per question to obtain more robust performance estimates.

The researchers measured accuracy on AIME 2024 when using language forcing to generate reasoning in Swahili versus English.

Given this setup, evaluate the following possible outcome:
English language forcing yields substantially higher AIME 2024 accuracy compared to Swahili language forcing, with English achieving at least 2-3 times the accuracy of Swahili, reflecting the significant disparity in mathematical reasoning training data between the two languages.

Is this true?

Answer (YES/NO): YES